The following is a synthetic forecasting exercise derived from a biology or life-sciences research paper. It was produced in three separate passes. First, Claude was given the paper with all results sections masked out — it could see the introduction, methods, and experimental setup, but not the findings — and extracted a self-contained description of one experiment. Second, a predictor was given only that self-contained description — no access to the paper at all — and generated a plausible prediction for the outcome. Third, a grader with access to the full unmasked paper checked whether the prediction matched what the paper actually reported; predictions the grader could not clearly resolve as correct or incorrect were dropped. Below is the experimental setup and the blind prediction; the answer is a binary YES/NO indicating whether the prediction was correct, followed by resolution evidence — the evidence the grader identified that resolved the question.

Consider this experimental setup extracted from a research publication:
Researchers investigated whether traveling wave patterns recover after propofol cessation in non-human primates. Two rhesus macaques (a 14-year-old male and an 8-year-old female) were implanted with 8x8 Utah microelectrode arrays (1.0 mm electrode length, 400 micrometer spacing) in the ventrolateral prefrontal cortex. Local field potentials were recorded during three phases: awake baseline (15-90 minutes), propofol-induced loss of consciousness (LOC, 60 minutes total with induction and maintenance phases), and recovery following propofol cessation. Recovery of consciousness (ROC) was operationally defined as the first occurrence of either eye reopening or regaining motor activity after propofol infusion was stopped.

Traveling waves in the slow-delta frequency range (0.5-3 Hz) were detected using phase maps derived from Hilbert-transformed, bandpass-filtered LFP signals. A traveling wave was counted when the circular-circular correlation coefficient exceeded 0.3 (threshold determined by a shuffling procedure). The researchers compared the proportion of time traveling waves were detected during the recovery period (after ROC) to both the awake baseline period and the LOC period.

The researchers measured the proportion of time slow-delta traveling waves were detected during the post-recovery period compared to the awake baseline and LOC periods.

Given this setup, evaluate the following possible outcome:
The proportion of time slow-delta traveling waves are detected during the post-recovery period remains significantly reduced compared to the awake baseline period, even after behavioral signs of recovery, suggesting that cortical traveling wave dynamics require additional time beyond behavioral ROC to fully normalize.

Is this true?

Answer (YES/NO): NO